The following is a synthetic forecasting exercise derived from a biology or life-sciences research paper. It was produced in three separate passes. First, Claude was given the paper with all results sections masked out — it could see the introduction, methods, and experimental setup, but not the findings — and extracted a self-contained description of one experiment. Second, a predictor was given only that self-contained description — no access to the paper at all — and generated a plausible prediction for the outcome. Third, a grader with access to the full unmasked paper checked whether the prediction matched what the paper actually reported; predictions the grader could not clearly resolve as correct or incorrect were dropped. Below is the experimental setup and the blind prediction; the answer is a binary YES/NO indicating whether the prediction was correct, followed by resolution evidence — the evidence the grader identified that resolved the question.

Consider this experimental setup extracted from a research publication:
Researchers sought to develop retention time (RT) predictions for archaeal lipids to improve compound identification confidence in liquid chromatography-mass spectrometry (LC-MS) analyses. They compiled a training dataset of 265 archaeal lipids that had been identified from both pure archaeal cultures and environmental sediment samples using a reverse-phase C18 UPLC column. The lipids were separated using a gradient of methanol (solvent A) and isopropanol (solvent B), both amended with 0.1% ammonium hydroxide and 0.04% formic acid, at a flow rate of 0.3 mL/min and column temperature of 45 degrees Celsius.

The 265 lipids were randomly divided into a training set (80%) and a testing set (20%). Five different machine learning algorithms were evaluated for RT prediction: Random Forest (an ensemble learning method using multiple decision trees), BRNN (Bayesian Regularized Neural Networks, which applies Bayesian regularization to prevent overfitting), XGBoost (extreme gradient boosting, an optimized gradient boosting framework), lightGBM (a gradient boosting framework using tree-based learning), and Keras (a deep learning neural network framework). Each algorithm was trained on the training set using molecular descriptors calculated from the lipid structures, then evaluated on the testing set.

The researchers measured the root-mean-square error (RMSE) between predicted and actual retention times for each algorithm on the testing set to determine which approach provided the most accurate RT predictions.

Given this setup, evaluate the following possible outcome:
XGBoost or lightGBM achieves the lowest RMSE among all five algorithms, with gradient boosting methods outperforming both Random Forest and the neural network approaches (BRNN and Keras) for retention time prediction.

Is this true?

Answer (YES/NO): NO